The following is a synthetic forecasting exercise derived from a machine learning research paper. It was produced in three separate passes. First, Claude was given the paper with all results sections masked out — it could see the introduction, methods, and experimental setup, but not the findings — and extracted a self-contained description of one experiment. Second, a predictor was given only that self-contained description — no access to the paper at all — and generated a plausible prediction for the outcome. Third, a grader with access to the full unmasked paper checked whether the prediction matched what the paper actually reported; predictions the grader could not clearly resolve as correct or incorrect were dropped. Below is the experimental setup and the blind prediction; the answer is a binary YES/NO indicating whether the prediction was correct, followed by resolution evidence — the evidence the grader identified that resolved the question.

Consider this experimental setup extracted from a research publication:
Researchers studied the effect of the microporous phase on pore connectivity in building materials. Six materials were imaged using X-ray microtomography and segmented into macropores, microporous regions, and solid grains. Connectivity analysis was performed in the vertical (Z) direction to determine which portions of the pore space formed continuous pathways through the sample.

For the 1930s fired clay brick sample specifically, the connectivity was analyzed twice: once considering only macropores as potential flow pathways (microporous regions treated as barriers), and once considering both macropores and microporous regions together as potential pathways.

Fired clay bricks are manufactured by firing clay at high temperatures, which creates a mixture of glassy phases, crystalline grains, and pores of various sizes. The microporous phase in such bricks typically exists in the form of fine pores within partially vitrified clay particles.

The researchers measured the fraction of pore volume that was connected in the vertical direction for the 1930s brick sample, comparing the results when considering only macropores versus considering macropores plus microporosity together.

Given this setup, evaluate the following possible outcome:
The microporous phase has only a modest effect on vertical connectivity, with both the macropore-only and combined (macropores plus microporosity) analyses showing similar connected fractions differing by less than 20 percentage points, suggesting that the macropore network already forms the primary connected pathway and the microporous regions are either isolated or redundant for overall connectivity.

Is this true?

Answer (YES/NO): NO